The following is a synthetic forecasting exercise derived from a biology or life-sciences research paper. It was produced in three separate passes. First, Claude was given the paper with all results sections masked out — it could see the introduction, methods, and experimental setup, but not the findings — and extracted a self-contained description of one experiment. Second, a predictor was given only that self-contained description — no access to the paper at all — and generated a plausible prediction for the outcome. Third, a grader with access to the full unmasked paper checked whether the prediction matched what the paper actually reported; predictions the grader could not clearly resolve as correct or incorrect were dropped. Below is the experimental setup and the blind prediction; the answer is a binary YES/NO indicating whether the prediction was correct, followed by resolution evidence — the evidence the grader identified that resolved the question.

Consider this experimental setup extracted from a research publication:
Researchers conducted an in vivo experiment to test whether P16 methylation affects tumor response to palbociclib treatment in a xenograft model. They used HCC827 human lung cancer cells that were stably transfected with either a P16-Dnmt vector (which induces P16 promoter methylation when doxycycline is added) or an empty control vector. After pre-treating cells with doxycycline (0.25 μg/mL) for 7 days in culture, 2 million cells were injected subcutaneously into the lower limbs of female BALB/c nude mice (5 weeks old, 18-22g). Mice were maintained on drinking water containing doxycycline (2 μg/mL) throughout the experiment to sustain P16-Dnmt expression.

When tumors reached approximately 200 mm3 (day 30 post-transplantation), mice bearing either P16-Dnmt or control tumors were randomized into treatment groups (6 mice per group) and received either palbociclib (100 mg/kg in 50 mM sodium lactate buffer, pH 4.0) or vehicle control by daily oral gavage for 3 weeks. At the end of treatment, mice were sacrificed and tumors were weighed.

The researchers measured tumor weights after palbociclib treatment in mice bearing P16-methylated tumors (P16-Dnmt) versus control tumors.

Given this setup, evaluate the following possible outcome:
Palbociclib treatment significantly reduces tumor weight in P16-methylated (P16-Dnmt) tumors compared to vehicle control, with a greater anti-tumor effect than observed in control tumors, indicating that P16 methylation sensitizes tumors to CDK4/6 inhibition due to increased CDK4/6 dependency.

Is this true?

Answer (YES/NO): YES